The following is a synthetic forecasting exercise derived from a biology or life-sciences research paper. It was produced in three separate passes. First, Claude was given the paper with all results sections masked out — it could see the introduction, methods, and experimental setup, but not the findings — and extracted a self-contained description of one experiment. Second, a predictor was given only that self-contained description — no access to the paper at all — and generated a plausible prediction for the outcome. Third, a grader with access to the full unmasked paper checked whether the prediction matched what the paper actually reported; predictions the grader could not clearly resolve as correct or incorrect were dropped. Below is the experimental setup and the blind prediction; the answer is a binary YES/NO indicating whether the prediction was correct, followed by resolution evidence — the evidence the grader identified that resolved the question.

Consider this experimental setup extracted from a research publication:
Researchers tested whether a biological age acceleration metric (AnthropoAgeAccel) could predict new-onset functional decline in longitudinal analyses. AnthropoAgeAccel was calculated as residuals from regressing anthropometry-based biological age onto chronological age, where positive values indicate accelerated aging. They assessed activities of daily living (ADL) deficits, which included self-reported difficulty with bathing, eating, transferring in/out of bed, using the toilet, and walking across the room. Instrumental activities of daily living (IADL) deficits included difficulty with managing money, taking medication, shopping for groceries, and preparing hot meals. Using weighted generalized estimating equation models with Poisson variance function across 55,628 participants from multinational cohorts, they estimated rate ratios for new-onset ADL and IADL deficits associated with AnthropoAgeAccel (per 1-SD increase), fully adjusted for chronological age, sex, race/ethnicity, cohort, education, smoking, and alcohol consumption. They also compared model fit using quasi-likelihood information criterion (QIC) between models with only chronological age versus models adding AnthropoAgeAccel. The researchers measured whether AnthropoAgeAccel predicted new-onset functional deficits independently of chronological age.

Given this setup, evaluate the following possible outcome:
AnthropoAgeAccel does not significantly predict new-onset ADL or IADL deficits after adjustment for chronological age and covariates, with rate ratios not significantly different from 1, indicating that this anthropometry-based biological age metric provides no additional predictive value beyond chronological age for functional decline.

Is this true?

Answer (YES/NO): NO